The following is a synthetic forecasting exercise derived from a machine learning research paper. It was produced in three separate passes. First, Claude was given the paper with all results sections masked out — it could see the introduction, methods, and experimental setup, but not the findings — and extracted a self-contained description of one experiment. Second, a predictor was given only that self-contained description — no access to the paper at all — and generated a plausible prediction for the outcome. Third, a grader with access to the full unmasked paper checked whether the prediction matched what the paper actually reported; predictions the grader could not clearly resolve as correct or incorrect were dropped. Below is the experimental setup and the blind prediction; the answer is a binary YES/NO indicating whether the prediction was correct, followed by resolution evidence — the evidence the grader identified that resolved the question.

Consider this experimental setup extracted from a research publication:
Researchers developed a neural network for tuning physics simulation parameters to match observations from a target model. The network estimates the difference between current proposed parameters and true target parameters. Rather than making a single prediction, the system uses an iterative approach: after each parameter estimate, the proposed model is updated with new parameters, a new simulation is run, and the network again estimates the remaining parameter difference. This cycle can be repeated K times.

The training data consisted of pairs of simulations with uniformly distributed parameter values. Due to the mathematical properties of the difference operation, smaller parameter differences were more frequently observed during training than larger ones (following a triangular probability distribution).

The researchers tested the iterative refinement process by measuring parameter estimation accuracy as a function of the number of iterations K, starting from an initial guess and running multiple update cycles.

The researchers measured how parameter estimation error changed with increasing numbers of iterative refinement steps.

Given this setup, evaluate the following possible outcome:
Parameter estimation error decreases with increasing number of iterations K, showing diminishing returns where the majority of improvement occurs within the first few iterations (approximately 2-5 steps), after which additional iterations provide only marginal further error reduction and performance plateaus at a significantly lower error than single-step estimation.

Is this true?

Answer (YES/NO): YES